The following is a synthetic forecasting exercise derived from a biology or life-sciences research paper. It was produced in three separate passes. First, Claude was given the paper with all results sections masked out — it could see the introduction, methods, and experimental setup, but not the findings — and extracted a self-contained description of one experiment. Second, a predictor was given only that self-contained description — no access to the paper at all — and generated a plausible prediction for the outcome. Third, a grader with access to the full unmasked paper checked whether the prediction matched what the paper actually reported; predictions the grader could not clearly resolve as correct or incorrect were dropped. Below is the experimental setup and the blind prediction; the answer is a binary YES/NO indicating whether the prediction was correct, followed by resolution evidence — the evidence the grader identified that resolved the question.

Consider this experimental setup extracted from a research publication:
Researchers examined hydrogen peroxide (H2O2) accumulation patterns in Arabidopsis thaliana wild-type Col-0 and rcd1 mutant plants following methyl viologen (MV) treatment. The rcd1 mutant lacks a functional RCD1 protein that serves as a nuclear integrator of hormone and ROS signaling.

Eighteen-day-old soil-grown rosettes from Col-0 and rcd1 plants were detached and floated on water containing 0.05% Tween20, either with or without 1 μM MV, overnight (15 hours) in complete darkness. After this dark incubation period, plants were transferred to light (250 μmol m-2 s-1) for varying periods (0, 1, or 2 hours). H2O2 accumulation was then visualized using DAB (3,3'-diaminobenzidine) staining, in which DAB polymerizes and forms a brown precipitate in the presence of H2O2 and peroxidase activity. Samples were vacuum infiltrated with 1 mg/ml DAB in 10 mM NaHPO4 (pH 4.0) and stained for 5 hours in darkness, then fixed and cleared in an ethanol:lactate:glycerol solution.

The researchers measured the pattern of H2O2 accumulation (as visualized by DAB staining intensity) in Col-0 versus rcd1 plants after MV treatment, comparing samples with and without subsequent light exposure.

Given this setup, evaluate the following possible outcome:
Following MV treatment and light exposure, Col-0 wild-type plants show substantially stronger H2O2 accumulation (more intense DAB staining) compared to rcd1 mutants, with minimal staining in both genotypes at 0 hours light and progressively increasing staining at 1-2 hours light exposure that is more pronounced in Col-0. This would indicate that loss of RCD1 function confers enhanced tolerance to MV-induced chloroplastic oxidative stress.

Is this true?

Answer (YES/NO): YES